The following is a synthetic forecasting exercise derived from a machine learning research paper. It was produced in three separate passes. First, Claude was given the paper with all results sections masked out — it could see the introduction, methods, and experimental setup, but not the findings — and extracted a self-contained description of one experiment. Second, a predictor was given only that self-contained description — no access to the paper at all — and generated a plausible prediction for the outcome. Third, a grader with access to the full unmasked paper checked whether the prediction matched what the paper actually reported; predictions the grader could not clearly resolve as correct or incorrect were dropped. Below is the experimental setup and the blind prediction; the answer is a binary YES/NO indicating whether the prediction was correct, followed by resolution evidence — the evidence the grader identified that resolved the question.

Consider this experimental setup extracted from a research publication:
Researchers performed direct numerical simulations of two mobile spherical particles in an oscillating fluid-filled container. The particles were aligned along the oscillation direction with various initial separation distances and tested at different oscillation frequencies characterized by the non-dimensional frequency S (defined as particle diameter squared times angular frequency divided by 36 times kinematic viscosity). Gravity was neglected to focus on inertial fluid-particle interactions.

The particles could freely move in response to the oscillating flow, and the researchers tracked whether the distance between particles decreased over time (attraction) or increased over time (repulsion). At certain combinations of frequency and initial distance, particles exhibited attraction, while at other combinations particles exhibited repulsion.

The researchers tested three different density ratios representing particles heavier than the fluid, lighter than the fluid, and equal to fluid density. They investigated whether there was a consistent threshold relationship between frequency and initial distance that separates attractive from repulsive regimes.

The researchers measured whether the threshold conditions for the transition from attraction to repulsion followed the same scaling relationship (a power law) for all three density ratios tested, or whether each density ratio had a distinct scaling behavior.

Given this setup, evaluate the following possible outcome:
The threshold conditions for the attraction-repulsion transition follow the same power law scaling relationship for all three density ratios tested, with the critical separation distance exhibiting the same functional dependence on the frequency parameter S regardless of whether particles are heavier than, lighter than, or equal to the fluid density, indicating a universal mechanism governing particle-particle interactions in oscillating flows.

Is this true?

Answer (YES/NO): YES